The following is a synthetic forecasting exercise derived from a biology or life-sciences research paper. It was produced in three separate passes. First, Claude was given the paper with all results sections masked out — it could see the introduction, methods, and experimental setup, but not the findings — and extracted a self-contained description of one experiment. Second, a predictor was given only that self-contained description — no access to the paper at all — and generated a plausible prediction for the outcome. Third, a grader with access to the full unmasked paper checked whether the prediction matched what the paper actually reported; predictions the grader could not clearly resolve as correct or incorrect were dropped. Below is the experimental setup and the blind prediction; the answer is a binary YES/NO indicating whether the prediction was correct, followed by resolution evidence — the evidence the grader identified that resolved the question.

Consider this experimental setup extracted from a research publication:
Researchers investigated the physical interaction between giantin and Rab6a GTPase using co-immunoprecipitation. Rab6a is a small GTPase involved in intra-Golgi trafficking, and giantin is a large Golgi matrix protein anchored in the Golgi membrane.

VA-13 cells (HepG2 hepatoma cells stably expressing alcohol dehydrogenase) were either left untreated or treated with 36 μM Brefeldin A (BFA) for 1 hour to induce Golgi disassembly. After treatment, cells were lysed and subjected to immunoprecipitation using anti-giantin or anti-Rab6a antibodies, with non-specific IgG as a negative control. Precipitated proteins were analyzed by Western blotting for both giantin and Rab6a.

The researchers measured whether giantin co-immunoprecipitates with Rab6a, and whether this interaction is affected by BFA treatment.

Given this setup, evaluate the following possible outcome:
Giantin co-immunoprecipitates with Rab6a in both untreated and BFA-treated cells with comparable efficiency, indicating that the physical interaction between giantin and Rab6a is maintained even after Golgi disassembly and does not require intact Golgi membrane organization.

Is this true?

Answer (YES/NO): NO